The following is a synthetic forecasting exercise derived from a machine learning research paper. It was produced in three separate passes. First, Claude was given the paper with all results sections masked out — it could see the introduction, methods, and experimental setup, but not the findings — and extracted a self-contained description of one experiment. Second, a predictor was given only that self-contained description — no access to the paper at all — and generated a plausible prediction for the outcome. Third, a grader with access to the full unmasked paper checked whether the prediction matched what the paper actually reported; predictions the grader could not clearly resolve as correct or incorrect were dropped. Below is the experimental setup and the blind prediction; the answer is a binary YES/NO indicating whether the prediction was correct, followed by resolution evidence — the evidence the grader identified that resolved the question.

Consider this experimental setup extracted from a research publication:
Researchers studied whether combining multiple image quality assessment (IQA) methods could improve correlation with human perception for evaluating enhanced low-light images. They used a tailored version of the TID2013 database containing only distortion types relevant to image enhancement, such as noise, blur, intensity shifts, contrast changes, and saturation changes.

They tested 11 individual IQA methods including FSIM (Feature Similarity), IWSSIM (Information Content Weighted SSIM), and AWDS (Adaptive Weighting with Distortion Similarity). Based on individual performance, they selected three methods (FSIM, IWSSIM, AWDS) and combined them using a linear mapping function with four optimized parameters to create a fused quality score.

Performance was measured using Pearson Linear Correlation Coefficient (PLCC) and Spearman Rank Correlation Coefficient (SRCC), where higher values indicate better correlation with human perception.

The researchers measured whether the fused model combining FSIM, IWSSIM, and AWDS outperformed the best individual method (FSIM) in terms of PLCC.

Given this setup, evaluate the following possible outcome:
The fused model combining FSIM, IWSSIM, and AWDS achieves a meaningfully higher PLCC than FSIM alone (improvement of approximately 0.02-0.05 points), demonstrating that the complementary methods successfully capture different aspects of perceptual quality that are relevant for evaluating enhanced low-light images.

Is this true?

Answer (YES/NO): NO